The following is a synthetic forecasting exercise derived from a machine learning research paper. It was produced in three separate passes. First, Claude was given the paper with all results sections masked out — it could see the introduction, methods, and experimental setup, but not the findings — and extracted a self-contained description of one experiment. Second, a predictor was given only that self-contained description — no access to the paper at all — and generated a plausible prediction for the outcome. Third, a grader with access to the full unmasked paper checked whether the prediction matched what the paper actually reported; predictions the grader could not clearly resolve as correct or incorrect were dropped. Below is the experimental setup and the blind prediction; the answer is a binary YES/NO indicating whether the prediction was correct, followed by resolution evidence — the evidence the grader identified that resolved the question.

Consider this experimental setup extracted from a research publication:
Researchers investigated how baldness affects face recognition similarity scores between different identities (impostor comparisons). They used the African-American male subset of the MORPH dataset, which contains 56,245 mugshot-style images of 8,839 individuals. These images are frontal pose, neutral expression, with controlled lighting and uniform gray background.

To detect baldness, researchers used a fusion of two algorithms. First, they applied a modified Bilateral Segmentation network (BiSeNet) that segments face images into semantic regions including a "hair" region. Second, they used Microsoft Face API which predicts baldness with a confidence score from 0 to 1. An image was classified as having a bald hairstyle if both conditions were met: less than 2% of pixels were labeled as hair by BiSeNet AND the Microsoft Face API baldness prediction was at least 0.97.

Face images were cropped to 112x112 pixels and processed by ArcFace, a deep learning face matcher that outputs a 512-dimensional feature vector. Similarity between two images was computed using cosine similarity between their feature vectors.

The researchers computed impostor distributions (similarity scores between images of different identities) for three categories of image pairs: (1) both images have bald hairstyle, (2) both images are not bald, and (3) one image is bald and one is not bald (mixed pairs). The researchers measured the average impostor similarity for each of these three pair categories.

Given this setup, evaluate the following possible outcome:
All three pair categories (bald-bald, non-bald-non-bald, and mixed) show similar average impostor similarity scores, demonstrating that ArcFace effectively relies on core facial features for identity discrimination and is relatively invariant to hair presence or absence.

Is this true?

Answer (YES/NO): NO